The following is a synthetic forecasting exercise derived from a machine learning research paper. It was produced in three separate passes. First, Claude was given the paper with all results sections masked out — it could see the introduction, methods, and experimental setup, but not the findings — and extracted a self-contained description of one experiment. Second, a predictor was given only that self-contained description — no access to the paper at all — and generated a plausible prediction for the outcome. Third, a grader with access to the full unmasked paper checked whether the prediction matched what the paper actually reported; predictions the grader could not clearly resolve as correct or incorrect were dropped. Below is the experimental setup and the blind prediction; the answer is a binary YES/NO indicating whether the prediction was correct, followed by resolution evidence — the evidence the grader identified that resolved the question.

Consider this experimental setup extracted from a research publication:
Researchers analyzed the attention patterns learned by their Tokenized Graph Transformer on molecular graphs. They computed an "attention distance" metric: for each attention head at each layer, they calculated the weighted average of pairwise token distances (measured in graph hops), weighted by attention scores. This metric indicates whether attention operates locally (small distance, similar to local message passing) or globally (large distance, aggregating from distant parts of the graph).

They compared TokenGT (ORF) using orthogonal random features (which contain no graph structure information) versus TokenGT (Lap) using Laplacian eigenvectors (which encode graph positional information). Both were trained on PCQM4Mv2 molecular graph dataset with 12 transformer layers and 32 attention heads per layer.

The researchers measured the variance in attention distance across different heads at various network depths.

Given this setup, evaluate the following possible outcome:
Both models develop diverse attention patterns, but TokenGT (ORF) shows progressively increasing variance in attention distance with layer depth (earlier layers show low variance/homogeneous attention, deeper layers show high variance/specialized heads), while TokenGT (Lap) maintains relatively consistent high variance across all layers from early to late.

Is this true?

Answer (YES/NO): NO